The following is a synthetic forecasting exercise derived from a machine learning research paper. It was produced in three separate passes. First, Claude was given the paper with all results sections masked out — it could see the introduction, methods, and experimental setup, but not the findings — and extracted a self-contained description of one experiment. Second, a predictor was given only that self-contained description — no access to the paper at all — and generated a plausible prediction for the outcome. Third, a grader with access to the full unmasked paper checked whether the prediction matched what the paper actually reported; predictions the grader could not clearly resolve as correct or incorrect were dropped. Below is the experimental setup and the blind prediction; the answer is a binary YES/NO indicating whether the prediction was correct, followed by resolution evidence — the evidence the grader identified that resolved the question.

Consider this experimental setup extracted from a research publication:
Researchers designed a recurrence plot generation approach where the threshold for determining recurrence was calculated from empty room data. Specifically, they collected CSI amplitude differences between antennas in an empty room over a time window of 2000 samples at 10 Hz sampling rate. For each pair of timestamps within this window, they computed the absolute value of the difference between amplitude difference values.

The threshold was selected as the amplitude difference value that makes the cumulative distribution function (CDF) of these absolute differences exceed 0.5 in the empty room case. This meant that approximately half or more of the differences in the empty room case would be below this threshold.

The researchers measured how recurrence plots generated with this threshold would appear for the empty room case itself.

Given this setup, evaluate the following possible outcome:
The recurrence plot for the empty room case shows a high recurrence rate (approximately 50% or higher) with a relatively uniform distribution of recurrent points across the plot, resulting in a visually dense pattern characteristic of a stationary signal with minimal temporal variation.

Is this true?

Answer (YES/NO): YES